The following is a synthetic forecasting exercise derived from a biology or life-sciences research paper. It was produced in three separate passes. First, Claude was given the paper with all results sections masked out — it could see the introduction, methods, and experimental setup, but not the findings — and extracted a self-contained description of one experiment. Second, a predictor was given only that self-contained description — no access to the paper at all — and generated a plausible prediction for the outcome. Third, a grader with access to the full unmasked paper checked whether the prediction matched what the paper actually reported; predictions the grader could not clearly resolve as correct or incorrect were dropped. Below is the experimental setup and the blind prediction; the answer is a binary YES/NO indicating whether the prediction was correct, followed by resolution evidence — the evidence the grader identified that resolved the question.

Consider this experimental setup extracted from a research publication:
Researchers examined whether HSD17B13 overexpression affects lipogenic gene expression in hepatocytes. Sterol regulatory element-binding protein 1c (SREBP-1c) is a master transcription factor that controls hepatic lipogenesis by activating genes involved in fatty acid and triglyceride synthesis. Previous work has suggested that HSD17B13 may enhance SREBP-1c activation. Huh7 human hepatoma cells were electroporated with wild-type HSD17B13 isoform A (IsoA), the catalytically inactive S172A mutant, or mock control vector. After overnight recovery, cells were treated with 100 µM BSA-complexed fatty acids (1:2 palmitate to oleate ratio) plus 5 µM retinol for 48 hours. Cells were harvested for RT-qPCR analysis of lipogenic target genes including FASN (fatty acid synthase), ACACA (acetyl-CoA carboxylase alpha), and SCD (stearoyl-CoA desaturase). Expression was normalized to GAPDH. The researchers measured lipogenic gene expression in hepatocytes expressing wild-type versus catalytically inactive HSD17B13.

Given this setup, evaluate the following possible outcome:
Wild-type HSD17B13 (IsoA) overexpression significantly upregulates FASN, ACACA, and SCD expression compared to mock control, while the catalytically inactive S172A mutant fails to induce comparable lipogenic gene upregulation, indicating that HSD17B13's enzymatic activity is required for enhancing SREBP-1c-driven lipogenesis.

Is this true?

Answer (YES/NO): NO